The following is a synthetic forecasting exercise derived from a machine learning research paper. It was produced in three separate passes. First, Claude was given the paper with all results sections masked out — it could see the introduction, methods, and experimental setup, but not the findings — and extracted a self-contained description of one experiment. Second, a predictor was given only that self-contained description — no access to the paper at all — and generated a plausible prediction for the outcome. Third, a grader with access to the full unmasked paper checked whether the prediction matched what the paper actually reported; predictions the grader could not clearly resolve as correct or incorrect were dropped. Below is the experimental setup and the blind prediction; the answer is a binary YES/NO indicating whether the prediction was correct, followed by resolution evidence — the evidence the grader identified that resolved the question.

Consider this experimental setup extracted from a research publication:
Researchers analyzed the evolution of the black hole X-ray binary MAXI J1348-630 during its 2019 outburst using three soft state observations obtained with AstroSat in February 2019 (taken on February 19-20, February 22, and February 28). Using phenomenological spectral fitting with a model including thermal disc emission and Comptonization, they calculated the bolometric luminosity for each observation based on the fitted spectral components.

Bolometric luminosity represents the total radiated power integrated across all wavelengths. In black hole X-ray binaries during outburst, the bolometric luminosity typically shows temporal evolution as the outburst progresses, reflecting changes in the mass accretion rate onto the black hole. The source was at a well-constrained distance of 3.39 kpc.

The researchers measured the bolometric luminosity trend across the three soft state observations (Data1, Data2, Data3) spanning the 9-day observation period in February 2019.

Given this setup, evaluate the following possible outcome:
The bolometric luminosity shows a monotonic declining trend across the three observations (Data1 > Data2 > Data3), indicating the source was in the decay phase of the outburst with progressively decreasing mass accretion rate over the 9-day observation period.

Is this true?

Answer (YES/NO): YES